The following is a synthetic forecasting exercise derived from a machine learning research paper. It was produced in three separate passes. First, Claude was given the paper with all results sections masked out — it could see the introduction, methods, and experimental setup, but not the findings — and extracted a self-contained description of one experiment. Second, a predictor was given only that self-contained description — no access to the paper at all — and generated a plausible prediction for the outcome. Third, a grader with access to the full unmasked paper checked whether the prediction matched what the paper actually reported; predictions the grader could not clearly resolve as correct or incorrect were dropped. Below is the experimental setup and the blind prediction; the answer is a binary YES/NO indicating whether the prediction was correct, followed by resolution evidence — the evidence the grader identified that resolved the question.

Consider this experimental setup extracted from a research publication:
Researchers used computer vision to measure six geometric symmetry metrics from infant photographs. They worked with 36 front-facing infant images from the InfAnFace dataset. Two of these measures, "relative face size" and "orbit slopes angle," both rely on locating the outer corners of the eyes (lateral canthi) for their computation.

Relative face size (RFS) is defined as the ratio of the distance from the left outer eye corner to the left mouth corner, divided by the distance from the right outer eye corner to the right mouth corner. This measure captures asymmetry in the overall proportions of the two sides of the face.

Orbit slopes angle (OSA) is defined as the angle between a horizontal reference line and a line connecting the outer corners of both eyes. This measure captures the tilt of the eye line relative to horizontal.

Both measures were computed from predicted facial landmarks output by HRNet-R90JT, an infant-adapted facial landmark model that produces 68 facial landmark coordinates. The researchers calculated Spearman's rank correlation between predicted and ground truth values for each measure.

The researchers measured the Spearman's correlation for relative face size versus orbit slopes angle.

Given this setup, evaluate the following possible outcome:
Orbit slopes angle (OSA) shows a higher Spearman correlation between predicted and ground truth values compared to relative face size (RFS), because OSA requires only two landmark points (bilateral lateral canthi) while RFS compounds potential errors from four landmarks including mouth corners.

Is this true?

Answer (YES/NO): NO